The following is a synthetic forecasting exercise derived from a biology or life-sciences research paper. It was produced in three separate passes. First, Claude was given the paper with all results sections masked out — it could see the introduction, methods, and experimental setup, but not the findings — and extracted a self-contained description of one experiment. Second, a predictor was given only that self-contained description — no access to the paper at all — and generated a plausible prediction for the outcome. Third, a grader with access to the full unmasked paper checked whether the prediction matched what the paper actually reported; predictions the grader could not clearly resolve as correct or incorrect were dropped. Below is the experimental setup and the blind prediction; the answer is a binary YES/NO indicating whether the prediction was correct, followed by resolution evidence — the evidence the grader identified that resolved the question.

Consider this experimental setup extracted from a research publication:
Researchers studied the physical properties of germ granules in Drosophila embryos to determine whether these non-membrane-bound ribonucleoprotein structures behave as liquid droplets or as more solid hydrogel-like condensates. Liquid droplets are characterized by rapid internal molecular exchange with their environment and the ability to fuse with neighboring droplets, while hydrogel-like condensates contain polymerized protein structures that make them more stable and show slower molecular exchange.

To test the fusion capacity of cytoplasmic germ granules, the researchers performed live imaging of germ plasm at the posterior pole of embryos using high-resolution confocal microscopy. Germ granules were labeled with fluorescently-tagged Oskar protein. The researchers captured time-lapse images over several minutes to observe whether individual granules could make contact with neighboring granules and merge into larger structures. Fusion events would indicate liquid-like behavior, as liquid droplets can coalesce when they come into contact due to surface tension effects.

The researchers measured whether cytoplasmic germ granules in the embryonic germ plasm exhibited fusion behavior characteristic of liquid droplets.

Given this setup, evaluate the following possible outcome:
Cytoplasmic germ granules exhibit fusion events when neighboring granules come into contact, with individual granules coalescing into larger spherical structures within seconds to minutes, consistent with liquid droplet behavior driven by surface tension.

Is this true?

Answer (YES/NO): NO